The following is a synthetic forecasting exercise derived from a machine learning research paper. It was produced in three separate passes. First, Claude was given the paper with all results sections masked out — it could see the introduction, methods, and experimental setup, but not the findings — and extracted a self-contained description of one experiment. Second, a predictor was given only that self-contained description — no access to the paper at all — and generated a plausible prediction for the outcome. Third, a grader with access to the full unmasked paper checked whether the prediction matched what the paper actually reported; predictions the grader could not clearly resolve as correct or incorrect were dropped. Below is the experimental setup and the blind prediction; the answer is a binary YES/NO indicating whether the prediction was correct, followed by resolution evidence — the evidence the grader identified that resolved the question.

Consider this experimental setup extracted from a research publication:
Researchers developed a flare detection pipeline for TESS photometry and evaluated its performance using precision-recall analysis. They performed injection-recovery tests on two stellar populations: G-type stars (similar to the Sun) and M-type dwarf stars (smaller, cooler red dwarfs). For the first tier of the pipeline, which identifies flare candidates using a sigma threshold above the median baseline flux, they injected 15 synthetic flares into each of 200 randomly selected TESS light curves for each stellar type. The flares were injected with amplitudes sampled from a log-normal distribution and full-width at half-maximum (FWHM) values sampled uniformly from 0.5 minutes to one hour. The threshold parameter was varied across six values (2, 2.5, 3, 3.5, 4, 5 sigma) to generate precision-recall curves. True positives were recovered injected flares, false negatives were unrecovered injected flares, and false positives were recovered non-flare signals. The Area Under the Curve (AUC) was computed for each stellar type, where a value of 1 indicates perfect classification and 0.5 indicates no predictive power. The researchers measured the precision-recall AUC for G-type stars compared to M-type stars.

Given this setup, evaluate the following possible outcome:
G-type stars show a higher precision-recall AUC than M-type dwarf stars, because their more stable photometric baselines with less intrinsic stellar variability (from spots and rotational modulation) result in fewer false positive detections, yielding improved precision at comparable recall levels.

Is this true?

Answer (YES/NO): YES